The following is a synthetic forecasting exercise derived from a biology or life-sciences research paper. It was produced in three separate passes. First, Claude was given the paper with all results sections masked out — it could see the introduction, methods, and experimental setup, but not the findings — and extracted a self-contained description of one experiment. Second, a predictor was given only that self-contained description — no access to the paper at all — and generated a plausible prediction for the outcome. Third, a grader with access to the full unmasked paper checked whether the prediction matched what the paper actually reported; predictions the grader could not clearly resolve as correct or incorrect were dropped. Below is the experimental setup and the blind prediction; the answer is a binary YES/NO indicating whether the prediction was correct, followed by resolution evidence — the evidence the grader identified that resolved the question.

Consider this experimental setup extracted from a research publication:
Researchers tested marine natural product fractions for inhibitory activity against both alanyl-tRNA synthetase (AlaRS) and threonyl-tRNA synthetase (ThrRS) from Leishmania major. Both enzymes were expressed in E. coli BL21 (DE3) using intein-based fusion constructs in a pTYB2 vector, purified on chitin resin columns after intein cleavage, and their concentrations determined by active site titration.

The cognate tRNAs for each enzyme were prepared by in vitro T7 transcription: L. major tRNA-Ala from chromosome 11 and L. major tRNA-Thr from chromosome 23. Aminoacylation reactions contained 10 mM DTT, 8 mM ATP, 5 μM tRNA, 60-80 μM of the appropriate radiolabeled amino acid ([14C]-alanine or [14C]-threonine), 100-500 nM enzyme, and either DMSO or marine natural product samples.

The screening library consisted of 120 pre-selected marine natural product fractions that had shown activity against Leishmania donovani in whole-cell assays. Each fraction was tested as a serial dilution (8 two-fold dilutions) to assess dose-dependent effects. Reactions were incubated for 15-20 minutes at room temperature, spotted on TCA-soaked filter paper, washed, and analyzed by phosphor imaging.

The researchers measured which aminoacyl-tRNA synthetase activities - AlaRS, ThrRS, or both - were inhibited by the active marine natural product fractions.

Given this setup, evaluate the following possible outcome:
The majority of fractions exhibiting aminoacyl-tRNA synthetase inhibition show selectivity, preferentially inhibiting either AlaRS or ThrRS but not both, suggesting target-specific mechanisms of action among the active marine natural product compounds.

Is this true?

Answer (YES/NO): YES